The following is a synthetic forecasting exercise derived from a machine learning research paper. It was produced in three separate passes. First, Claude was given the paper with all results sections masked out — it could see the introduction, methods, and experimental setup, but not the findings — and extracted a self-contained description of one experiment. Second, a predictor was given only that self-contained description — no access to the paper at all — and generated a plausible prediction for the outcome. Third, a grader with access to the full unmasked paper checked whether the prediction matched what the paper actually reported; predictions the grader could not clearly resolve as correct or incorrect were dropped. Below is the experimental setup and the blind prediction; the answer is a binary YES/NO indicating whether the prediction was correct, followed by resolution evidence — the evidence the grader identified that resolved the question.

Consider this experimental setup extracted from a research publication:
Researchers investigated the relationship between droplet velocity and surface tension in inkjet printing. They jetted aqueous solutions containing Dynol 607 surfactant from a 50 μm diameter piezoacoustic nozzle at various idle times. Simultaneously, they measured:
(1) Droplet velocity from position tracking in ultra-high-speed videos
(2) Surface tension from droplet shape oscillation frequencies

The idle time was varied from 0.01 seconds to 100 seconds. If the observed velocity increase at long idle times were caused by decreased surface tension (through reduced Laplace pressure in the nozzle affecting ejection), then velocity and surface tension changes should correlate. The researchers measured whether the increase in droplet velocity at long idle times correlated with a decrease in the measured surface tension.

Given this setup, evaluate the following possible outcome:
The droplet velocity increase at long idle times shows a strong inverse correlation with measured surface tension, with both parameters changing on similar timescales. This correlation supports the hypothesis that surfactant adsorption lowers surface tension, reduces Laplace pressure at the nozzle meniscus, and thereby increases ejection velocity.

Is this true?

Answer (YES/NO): NO